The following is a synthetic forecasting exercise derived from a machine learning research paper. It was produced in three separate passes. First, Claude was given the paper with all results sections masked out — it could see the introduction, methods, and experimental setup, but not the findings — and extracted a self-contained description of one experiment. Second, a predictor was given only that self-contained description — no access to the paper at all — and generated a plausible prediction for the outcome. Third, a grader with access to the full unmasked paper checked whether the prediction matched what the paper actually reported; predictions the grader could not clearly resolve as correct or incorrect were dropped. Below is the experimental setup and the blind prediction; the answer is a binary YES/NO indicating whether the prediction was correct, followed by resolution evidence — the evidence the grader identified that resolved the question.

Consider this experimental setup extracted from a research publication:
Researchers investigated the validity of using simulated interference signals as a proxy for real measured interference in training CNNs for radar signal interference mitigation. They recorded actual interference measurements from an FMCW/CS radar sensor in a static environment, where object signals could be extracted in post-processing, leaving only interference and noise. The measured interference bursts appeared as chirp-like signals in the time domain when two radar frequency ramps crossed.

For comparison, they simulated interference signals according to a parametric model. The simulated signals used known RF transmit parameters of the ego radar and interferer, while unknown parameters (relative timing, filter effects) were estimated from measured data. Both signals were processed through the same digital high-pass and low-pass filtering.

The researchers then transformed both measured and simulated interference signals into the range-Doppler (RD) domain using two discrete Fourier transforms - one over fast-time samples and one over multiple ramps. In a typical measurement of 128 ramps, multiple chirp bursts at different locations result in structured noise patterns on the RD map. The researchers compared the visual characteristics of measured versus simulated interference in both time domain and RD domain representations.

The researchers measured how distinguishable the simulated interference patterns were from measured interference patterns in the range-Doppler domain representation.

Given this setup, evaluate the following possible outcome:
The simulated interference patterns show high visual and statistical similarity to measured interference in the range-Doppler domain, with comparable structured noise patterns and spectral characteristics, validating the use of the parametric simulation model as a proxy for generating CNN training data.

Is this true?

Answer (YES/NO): NO